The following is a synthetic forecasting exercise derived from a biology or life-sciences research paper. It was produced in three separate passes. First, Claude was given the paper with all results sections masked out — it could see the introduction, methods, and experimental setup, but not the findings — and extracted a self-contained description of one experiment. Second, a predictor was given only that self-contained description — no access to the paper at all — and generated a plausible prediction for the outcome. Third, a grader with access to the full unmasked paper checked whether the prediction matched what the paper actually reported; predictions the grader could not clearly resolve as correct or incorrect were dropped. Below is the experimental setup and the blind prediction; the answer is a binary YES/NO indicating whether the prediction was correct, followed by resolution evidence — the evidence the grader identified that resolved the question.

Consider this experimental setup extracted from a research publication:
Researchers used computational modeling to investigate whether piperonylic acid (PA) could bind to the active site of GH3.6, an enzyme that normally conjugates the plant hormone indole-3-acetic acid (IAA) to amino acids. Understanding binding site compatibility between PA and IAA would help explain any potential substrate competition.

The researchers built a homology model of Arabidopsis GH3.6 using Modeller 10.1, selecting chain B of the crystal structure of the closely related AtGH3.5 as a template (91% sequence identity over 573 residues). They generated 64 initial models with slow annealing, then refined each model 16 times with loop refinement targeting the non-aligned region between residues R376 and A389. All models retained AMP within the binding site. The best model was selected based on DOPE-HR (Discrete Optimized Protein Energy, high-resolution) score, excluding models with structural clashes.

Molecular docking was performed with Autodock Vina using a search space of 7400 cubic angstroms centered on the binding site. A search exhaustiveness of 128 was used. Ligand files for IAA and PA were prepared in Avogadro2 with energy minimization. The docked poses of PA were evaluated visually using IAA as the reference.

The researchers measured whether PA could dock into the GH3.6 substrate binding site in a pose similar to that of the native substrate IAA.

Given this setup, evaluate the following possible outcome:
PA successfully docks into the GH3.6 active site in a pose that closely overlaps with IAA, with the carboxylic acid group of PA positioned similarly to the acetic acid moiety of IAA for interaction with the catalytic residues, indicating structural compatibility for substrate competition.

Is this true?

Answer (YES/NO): YES